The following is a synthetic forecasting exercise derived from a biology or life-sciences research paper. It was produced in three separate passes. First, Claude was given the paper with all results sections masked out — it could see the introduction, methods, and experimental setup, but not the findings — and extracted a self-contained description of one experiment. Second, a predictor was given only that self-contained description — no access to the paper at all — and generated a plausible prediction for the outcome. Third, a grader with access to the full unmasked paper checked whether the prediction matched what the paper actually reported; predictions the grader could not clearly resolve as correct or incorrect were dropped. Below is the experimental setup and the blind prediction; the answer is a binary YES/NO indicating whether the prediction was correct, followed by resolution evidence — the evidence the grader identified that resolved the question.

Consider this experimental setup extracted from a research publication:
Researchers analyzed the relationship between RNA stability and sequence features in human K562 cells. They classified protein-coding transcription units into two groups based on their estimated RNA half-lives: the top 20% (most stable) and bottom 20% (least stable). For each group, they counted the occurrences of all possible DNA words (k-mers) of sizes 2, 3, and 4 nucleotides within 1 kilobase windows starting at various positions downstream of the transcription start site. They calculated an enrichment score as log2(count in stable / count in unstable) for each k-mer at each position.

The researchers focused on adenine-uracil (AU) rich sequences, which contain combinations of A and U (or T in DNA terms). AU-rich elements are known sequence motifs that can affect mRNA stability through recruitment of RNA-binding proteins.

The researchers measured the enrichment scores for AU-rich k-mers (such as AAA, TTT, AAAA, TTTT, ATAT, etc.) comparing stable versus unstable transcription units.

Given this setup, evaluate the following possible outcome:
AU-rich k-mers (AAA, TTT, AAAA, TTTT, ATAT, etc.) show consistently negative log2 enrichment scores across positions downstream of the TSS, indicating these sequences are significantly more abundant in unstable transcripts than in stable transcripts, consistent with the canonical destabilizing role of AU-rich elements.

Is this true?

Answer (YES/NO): NO